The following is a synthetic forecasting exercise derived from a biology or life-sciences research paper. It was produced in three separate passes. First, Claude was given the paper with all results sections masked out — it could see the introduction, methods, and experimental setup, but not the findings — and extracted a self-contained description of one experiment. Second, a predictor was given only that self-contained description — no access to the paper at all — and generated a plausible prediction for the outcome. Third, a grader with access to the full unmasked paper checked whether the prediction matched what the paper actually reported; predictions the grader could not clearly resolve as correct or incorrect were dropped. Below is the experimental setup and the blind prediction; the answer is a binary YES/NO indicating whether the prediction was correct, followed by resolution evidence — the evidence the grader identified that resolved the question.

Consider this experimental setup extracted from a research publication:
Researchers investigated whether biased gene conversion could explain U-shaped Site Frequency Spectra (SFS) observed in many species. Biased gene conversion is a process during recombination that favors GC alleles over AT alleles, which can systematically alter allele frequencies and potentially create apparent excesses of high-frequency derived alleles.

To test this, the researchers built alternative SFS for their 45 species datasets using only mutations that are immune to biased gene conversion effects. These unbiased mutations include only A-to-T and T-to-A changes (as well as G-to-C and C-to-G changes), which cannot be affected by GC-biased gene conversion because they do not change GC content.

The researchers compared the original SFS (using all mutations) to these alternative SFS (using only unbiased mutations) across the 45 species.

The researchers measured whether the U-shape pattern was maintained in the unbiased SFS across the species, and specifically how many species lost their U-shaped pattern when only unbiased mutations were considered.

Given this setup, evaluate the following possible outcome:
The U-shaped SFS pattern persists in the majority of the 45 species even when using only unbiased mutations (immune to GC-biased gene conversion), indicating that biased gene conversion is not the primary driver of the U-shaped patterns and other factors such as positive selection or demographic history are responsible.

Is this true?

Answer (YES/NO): YES